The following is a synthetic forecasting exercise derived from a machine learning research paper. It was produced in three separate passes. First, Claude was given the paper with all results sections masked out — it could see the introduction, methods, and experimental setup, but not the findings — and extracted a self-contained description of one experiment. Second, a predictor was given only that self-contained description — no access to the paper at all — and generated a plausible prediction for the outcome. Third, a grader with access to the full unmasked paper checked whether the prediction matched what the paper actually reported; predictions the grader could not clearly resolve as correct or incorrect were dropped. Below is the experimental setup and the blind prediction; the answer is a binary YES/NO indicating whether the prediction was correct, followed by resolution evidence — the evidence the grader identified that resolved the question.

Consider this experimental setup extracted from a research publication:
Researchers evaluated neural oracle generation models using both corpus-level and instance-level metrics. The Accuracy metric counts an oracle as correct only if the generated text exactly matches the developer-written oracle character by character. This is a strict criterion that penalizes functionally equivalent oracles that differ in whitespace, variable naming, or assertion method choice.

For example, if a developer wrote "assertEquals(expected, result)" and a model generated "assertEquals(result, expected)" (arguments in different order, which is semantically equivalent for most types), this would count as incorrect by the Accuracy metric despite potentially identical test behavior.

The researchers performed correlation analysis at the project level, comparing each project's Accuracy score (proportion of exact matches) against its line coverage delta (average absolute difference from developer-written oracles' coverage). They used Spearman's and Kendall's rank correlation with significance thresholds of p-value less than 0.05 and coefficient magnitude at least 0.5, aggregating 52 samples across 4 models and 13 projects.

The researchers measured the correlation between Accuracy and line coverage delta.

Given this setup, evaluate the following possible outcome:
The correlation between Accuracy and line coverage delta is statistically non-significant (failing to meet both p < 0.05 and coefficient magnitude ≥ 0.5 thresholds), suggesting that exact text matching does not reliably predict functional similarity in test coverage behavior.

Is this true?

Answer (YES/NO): YES